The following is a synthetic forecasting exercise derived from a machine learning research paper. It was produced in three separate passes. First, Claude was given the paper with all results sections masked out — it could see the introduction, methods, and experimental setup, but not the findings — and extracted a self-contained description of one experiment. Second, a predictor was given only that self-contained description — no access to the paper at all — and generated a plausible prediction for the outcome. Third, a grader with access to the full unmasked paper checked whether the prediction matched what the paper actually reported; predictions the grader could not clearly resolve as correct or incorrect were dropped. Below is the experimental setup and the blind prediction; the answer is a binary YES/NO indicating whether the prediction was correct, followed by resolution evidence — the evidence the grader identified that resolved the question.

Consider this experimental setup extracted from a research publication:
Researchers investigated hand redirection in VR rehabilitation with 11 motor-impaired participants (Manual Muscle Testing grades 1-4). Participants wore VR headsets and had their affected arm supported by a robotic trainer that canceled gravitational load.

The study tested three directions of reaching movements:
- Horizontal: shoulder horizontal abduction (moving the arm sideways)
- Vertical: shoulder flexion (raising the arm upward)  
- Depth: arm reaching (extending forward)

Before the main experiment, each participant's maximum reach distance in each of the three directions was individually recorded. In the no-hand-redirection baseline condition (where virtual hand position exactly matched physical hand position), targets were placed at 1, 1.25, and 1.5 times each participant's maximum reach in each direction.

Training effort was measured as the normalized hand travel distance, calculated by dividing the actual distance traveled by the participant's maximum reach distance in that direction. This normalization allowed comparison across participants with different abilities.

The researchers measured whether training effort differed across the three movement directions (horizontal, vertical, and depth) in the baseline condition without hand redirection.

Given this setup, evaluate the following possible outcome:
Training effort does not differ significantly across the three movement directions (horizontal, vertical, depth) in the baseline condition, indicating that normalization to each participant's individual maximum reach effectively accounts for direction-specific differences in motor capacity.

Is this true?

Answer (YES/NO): NO